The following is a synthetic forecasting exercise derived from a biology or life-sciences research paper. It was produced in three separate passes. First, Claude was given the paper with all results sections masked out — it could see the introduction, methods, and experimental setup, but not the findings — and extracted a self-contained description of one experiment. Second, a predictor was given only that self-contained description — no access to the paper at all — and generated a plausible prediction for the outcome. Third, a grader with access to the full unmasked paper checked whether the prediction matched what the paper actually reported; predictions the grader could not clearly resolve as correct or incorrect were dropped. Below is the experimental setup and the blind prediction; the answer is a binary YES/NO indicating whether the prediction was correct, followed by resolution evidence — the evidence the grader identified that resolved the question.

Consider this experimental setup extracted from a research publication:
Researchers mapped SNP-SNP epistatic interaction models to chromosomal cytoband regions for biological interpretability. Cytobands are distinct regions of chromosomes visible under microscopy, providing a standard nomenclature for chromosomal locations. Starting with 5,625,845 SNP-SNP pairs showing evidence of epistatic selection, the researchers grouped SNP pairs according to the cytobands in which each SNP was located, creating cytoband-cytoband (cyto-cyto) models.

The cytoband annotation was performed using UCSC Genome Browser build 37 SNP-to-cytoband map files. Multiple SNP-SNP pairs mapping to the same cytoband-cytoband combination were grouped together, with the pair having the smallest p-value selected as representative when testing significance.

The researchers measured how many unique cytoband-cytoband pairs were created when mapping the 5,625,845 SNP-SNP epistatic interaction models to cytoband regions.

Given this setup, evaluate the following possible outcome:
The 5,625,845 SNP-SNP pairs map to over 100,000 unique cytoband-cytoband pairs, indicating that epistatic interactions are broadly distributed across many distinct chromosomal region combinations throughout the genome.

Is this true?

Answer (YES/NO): NO